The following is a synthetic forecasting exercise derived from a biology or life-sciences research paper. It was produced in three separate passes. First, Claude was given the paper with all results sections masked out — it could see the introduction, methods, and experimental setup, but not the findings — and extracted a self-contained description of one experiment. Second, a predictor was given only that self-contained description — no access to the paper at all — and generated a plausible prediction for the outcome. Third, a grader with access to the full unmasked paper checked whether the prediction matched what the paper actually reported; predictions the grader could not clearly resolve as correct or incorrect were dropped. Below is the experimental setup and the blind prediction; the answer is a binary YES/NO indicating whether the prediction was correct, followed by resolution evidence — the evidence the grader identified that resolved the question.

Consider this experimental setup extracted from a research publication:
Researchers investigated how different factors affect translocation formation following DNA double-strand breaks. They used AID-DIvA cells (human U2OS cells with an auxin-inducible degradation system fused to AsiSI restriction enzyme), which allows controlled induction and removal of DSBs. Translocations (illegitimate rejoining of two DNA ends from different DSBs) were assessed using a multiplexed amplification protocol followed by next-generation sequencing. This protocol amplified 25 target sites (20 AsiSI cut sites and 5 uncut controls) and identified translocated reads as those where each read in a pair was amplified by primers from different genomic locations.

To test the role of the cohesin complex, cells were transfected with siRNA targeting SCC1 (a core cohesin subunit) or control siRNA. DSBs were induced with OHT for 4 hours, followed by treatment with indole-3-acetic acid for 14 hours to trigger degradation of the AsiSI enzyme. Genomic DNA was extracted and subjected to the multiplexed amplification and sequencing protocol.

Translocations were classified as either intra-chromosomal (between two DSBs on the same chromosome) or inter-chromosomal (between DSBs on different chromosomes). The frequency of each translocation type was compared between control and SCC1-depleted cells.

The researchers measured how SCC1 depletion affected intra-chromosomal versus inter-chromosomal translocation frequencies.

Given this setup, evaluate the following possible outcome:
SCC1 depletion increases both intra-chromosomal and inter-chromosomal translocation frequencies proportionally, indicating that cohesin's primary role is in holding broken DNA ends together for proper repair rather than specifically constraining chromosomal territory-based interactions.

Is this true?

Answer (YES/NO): NO